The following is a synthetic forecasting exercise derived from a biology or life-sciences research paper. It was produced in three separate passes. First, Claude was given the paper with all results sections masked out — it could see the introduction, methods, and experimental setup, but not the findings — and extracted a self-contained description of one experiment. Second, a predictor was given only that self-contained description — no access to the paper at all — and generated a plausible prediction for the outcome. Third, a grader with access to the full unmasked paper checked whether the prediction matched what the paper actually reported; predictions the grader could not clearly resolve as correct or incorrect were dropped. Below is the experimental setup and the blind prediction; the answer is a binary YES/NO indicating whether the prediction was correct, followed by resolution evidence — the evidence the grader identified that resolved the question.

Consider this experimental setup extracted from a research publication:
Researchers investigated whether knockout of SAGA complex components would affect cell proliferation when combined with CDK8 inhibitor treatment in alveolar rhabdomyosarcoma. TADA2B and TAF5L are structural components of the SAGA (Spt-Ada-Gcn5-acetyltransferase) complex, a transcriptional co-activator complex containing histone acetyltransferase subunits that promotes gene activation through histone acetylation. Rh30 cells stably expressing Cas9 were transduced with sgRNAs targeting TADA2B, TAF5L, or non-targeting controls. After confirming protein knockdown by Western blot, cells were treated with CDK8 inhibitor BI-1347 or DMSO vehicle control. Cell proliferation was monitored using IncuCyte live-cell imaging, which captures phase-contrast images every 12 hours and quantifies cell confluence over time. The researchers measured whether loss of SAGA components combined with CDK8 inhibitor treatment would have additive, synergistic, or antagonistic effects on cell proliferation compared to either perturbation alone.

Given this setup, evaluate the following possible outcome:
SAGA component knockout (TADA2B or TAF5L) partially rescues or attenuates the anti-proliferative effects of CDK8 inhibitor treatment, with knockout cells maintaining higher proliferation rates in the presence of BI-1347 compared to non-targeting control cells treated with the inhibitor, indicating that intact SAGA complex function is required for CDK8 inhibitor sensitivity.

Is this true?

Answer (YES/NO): YES